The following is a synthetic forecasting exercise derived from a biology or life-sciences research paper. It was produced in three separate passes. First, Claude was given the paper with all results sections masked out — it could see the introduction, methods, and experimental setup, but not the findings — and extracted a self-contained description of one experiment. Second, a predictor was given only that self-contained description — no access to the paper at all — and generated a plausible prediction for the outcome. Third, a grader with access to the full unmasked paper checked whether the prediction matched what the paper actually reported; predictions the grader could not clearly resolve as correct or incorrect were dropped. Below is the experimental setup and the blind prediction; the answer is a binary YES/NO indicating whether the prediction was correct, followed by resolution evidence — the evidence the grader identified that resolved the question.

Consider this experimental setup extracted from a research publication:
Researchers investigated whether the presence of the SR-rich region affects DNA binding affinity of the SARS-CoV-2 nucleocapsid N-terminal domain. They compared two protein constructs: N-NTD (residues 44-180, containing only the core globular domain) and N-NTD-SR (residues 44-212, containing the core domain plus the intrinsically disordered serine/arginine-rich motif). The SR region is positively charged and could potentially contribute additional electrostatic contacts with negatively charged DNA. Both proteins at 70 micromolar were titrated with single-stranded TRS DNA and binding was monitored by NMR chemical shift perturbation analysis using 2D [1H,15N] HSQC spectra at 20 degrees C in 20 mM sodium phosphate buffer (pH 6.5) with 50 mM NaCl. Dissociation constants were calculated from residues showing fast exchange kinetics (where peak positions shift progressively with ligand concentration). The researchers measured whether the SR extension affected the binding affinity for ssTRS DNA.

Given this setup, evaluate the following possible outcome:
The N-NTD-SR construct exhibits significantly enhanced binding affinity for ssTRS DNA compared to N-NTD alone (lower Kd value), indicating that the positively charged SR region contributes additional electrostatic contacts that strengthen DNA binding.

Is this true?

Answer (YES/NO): YES